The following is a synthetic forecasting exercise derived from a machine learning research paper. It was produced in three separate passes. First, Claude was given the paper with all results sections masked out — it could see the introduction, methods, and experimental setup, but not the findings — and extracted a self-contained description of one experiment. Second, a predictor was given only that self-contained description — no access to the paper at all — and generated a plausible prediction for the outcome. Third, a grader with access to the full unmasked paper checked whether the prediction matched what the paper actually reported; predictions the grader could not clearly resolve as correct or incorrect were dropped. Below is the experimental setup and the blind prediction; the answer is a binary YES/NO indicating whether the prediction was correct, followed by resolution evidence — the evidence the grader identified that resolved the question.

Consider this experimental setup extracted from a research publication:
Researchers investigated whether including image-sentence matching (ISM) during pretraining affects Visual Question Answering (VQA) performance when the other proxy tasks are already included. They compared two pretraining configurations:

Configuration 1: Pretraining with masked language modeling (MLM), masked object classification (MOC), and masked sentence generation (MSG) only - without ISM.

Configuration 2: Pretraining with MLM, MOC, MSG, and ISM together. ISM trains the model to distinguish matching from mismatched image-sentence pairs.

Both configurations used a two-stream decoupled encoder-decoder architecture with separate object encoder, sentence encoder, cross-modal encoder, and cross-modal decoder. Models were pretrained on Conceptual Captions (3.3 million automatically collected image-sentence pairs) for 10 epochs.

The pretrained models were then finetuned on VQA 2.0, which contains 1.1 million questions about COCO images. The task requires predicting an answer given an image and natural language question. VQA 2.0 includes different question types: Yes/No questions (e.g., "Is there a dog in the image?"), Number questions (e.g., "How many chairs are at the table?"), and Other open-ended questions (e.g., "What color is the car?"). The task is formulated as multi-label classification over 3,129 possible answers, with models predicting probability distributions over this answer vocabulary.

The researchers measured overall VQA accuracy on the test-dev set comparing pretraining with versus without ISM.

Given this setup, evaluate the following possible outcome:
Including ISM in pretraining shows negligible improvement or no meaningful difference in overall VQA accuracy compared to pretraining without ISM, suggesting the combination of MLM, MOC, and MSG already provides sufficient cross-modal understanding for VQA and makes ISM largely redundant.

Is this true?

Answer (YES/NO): YES